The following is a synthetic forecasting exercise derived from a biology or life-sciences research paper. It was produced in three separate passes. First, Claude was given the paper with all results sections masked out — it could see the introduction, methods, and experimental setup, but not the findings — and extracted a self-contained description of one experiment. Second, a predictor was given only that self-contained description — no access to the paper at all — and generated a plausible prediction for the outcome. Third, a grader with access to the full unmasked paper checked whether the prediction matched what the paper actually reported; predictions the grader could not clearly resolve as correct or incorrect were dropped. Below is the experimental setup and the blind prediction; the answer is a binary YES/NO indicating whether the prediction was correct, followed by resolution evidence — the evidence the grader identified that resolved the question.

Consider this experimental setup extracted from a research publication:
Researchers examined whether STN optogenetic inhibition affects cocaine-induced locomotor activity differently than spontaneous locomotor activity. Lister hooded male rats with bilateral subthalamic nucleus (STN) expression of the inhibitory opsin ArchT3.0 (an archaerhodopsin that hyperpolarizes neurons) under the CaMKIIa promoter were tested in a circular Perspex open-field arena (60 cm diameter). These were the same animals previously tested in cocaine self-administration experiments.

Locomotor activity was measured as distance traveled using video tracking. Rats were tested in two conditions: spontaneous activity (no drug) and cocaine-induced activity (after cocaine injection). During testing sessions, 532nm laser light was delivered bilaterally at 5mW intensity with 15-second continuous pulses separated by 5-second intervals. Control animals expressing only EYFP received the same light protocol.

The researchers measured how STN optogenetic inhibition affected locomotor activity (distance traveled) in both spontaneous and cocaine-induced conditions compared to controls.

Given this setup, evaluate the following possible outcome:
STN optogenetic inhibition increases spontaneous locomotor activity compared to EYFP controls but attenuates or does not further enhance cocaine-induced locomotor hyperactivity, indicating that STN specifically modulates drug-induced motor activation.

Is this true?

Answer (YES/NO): YES